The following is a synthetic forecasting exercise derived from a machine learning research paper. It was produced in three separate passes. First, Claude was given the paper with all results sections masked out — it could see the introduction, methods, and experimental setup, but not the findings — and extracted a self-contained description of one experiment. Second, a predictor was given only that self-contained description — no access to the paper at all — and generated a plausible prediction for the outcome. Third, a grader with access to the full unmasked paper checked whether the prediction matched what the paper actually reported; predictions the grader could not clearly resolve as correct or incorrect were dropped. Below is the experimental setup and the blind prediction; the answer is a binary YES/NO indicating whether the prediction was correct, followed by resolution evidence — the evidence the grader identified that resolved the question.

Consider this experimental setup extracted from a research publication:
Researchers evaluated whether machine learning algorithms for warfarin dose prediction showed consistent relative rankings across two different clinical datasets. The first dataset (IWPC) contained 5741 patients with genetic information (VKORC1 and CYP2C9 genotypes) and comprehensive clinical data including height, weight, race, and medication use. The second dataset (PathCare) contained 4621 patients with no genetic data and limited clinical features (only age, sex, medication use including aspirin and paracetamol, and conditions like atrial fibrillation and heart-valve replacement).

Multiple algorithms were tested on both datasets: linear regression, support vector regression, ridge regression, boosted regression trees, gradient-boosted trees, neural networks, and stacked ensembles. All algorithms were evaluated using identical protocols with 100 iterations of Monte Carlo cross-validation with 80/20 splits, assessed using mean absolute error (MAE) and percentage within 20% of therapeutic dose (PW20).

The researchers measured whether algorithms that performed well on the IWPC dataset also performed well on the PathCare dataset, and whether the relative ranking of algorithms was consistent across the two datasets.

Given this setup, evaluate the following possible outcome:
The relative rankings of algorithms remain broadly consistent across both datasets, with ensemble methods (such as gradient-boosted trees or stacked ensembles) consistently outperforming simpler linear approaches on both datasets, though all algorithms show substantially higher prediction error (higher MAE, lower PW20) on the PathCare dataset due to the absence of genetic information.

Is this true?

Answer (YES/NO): NO